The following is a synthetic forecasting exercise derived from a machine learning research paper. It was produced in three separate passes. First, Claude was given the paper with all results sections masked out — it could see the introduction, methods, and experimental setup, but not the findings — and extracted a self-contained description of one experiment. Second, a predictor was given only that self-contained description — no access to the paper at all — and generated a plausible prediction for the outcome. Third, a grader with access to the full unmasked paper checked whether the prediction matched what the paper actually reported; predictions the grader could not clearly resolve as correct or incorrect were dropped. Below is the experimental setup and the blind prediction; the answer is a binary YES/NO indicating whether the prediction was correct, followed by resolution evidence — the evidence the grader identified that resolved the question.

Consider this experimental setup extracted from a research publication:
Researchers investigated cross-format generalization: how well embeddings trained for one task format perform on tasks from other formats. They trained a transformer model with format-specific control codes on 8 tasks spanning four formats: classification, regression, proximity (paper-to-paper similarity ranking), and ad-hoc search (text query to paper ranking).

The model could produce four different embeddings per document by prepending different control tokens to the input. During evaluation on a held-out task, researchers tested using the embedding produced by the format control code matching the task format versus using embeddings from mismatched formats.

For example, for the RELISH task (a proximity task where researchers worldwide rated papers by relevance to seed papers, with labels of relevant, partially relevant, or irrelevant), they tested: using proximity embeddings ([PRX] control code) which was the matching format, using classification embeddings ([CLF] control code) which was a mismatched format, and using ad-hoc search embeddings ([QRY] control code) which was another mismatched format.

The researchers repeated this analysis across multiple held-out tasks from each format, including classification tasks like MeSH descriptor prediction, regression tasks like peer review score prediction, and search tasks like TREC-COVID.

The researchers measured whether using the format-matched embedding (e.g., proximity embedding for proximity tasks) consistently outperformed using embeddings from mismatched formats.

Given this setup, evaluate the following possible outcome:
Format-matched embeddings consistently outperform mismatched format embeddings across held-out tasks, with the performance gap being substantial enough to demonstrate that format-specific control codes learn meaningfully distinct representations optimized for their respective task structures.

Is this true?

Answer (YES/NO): YES